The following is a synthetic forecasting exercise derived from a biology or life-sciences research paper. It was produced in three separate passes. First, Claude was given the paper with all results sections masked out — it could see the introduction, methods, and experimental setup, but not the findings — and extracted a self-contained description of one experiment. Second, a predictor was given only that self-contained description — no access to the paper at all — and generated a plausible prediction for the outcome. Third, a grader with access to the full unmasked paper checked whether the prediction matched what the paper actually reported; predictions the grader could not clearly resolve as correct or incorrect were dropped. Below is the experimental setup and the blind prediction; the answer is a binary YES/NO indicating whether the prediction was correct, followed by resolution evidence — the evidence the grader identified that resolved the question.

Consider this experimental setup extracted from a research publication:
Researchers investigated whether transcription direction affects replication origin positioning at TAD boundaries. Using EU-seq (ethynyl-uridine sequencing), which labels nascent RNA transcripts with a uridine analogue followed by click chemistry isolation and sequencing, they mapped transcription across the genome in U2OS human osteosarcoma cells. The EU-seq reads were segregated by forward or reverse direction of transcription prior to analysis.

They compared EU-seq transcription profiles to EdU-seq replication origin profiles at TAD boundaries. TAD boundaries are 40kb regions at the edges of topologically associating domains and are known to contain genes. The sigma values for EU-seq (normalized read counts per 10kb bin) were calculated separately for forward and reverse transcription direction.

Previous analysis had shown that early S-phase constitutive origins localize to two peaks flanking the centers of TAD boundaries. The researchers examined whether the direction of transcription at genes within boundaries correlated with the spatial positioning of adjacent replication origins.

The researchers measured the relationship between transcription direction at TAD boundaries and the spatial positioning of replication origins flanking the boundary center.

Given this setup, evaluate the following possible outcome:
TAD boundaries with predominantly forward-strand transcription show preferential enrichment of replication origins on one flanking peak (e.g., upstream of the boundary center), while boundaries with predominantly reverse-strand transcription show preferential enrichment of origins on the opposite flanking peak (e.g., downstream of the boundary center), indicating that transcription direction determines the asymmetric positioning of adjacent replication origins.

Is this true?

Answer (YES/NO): NO